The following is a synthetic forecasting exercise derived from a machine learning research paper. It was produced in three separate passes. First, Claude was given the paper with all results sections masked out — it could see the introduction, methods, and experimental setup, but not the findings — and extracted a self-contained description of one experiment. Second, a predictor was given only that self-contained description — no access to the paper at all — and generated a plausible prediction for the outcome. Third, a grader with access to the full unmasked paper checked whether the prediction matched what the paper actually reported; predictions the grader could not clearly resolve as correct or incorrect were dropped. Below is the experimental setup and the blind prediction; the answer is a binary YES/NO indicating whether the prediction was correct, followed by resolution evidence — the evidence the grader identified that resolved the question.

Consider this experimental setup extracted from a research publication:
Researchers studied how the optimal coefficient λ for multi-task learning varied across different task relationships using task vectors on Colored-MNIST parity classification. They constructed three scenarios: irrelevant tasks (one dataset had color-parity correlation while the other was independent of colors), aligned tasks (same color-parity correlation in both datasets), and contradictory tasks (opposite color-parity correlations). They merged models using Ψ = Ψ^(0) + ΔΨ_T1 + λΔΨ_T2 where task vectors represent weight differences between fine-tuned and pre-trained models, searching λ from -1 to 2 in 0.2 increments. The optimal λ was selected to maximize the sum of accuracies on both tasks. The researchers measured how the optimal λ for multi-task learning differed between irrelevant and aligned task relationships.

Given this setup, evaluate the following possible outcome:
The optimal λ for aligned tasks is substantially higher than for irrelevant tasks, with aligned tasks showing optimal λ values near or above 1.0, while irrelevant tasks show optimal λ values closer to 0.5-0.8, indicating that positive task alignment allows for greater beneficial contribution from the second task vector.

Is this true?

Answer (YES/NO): NO